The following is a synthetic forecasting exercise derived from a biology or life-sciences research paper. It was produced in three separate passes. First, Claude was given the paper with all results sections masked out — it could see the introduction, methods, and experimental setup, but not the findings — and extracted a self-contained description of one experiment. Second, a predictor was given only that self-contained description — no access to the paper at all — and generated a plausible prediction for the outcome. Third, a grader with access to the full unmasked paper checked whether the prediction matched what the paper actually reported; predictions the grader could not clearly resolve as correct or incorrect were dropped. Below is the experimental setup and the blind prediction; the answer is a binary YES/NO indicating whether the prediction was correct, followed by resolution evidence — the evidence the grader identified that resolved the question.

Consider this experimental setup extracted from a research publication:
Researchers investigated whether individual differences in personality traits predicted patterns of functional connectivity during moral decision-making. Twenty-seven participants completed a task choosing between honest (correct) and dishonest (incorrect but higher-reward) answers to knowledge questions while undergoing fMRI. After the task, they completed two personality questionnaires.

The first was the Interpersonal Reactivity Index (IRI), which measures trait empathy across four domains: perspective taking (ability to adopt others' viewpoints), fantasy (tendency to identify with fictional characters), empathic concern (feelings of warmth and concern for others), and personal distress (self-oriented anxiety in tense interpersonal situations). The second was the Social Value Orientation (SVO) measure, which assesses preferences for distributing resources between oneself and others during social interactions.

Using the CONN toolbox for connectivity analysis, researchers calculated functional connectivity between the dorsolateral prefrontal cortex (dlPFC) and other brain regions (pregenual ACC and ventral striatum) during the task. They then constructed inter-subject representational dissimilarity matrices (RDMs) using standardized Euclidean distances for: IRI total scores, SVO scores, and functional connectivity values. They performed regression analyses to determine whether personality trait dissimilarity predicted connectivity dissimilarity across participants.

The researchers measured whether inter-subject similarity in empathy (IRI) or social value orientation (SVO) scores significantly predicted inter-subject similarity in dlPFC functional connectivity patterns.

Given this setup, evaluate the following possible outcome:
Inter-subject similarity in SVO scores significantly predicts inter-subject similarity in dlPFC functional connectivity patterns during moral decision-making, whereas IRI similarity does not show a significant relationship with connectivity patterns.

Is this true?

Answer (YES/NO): NO